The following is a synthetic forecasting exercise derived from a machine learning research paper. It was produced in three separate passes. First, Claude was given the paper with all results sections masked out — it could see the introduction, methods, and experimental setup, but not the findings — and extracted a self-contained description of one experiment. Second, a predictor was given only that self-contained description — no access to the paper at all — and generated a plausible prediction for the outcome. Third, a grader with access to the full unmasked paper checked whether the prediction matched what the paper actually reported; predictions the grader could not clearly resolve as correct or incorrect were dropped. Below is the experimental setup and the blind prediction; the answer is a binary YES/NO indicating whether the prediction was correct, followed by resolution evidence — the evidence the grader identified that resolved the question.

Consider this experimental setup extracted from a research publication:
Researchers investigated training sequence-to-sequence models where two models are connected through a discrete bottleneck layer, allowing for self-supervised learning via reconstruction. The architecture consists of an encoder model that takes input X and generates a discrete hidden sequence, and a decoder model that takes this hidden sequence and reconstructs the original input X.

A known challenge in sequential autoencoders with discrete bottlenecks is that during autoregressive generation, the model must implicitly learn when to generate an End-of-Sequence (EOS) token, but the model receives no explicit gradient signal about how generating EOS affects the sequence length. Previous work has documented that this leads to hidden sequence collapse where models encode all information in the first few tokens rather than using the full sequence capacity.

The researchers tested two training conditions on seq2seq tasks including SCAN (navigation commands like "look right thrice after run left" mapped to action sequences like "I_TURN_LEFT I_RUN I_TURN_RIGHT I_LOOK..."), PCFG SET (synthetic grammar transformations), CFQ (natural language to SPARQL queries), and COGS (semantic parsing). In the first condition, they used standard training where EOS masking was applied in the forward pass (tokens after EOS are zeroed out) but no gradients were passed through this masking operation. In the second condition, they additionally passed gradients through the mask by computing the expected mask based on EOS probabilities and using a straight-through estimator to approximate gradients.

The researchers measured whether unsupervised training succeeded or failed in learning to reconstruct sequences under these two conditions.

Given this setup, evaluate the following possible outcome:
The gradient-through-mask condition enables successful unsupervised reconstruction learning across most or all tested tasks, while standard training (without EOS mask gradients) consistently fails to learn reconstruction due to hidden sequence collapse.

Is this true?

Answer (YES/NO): YES